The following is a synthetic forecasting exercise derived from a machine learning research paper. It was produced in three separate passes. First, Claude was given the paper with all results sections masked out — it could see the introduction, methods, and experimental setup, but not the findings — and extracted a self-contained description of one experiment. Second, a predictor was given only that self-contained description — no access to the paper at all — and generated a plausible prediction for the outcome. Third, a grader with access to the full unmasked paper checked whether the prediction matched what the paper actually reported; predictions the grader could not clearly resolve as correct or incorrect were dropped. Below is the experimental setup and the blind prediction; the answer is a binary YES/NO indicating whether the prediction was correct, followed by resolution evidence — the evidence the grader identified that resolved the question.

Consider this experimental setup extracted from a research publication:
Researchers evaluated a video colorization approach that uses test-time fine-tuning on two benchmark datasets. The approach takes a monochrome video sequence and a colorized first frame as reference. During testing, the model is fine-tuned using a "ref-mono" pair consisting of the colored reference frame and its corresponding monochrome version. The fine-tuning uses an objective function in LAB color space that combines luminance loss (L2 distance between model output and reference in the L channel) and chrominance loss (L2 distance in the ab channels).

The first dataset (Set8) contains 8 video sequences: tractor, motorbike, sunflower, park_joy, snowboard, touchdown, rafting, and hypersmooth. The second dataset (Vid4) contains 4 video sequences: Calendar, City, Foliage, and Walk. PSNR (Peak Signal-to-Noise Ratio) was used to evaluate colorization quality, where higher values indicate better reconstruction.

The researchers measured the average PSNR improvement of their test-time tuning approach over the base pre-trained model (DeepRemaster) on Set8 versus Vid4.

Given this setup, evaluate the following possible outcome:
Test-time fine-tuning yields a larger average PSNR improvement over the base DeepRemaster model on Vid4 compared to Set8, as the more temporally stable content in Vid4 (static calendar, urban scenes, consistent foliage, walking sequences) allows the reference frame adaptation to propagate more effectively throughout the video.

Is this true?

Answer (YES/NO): YES